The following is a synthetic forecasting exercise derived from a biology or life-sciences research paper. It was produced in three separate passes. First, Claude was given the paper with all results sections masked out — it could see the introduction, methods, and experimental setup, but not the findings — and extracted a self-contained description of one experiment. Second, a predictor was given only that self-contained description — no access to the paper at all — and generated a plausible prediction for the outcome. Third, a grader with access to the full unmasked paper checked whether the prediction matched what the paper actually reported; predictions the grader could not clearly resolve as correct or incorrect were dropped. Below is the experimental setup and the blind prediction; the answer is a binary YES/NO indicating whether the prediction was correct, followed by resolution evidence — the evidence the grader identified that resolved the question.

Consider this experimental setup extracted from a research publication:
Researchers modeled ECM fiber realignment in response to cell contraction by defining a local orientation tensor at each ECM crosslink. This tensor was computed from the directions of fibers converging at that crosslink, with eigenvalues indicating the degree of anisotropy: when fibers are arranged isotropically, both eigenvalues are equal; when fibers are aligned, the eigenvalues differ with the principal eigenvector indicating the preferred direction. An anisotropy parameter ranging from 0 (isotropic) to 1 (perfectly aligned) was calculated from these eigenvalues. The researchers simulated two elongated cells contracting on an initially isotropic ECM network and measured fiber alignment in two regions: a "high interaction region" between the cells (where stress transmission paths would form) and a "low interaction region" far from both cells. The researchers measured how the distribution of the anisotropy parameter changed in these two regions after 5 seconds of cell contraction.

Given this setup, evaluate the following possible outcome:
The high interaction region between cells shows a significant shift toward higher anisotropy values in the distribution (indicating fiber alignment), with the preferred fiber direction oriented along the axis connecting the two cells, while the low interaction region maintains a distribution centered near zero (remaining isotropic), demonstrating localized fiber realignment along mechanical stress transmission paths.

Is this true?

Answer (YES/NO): YES